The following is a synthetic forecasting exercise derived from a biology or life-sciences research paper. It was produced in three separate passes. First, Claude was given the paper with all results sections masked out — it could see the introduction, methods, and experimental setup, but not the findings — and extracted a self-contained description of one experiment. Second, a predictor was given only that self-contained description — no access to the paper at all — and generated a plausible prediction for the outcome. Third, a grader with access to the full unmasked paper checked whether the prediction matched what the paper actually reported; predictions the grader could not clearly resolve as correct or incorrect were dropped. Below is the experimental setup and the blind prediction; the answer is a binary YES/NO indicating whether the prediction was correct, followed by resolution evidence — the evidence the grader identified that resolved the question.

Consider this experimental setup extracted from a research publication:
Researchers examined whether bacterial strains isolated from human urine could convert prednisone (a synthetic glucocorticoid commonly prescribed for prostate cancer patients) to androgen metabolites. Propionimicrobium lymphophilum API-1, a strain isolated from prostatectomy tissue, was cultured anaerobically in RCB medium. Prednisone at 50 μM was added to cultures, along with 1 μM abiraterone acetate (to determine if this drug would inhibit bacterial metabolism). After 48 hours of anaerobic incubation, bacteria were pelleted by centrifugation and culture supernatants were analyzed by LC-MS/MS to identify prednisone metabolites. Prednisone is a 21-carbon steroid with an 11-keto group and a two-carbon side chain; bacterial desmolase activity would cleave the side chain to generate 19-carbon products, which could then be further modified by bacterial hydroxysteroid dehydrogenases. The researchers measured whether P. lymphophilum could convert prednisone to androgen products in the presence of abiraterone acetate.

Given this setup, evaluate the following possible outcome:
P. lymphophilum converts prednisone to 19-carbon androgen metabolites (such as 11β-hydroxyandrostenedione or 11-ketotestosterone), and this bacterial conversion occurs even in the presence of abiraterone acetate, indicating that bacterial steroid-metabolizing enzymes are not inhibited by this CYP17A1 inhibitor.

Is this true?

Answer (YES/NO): YES